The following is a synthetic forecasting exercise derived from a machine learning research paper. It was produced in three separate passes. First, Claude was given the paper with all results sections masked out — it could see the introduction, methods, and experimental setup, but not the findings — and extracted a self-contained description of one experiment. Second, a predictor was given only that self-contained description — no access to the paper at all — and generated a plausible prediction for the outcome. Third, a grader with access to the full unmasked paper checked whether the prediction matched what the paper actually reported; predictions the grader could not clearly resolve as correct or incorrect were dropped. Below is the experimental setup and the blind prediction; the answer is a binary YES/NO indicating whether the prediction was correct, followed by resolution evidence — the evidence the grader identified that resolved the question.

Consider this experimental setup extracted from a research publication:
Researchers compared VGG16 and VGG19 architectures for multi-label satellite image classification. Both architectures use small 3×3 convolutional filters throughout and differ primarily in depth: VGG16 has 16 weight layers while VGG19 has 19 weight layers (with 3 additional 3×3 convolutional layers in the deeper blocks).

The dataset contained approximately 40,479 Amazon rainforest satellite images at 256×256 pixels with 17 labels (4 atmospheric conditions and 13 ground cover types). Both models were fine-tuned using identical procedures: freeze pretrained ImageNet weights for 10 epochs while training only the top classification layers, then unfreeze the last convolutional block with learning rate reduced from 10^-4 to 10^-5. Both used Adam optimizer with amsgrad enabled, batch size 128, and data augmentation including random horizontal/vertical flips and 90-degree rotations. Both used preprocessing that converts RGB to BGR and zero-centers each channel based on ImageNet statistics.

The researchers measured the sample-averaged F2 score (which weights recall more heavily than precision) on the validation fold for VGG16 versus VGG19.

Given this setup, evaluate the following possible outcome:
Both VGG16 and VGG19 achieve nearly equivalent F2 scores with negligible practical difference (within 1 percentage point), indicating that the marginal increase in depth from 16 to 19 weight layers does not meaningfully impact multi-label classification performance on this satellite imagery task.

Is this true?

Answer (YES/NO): YES